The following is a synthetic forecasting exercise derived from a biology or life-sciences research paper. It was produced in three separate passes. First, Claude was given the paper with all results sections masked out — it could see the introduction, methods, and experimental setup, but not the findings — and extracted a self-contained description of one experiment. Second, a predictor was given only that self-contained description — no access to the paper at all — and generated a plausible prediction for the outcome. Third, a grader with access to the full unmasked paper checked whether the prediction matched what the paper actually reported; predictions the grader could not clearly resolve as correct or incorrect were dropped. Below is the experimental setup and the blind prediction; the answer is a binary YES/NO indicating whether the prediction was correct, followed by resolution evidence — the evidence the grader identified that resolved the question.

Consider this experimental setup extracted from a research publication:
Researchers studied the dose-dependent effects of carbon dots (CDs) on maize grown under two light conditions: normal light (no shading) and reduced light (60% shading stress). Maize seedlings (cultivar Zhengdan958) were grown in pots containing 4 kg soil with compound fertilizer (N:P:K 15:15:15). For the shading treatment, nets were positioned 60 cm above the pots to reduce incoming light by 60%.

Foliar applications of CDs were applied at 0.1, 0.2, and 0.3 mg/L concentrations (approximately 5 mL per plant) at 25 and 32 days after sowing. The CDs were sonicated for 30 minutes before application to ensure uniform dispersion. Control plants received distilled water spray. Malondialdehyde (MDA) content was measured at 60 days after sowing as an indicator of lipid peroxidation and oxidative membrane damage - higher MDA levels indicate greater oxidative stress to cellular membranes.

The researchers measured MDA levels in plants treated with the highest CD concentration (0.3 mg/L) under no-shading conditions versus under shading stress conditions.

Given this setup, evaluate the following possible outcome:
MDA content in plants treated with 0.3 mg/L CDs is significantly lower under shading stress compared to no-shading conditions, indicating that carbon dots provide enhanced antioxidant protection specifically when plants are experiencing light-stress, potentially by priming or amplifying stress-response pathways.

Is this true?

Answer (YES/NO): YES